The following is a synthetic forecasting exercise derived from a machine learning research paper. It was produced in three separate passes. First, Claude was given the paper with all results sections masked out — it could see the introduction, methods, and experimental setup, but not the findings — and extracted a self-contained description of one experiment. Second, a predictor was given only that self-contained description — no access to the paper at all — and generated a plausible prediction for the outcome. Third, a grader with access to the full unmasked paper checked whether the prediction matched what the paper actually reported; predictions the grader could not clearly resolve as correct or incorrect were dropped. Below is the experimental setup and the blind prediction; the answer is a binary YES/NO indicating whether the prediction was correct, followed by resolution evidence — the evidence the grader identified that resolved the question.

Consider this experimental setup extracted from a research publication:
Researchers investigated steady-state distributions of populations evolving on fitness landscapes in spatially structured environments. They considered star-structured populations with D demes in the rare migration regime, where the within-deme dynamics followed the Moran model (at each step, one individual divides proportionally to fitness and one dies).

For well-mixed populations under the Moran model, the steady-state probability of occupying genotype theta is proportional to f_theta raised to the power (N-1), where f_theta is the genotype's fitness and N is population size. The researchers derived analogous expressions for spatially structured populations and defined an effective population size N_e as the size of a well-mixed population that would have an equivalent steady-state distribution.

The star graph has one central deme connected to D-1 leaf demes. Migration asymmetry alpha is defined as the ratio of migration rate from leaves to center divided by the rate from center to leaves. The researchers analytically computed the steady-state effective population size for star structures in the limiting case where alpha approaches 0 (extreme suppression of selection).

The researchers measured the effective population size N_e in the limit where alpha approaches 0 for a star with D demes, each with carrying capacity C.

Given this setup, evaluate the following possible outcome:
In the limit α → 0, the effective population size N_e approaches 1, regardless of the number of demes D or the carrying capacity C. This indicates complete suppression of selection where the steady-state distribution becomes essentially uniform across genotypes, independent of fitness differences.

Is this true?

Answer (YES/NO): NO